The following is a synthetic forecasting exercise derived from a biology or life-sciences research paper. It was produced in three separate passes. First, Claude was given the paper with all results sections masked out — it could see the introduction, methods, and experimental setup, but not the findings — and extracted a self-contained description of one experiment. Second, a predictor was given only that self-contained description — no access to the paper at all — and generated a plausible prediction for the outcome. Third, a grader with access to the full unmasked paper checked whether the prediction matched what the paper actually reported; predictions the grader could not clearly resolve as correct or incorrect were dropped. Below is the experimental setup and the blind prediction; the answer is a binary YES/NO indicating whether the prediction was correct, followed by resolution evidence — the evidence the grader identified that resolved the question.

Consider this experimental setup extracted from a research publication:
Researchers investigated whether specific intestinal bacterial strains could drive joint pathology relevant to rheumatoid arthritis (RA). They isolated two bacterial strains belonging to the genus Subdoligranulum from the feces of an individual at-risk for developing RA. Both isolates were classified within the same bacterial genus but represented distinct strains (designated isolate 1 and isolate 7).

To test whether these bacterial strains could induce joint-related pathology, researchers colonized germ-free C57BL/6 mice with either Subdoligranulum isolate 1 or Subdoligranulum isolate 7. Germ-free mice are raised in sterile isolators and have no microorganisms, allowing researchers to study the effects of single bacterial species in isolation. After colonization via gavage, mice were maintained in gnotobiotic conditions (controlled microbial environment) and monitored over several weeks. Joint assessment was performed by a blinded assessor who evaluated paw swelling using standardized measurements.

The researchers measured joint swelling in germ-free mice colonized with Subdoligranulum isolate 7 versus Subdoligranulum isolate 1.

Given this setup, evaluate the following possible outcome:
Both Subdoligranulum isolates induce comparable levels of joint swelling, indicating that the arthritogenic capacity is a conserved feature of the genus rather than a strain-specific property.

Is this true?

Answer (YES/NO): NO